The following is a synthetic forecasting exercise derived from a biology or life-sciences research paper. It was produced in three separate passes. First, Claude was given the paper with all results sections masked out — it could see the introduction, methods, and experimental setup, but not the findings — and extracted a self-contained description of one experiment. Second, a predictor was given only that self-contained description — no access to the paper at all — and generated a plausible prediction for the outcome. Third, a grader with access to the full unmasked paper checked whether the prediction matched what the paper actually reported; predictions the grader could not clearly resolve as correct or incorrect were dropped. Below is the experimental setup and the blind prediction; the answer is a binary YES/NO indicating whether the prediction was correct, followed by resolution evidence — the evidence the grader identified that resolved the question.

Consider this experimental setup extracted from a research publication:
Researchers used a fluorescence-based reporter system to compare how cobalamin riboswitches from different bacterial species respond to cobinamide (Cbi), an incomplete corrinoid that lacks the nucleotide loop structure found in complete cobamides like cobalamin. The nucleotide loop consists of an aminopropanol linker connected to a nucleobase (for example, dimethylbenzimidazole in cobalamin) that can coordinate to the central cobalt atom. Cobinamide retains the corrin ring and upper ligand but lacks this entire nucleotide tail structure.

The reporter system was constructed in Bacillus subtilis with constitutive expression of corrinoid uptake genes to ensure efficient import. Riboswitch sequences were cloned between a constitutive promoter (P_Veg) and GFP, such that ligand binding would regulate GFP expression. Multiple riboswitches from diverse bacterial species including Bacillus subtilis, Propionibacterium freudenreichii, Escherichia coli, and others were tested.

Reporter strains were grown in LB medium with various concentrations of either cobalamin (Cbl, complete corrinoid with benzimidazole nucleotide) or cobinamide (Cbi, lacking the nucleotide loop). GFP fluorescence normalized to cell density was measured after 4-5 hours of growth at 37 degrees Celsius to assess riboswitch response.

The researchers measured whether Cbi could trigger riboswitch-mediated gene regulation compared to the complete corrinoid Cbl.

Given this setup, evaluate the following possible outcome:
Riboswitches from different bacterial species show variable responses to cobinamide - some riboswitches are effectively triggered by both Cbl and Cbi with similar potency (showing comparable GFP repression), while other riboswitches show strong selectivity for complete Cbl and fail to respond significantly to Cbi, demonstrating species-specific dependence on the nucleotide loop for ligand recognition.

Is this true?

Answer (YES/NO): YES